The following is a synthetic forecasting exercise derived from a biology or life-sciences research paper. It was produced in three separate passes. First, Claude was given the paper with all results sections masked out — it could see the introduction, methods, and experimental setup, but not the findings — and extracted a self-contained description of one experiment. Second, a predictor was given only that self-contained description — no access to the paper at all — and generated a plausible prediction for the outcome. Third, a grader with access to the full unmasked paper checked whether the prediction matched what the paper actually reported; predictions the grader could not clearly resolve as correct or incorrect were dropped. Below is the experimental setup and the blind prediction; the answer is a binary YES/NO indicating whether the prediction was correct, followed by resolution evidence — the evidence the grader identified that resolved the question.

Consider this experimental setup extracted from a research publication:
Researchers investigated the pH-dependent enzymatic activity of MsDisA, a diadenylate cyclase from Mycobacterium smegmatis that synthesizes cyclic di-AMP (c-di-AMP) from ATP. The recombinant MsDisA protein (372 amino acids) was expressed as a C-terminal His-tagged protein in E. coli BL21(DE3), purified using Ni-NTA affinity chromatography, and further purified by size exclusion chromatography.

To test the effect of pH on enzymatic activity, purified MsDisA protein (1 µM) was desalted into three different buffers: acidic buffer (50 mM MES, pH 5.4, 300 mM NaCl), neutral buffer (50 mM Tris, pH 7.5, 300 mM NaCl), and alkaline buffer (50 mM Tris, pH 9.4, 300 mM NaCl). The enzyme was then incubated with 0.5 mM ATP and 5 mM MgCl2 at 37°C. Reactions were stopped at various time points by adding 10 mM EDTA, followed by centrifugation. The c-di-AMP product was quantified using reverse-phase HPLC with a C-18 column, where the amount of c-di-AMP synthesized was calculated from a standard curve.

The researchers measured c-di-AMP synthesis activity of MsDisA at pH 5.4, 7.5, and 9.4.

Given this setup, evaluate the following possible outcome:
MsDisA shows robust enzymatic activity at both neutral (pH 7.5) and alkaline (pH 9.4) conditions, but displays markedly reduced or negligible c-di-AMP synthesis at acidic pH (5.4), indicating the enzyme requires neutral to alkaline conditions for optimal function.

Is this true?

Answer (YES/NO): NO